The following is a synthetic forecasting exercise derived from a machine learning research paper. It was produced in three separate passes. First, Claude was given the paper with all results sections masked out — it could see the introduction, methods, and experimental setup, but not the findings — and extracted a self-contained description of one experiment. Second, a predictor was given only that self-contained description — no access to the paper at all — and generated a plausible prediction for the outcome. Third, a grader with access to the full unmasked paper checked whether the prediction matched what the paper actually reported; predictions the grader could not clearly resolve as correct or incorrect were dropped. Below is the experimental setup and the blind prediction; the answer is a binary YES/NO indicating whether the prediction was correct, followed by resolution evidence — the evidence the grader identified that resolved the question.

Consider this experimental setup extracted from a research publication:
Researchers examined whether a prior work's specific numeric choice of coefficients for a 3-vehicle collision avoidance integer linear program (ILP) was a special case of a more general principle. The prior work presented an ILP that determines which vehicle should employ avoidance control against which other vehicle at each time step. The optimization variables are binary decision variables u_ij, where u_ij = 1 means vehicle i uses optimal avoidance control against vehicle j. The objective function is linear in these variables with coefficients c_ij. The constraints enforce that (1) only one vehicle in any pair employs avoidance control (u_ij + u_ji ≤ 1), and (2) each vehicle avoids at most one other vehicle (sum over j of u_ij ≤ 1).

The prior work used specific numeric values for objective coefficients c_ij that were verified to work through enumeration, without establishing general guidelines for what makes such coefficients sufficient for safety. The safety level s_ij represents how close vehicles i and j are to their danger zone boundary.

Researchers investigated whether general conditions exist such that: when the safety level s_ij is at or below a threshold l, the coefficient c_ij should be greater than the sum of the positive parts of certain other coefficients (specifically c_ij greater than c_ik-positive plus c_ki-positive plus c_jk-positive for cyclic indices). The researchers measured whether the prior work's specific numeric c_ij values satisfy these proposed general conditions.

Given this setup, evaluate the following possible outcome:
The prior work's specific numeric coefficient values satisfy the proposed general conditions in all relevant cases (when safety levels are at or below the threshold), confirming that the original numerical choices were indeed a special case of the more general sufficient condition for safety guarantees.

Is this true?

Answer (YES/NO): YES